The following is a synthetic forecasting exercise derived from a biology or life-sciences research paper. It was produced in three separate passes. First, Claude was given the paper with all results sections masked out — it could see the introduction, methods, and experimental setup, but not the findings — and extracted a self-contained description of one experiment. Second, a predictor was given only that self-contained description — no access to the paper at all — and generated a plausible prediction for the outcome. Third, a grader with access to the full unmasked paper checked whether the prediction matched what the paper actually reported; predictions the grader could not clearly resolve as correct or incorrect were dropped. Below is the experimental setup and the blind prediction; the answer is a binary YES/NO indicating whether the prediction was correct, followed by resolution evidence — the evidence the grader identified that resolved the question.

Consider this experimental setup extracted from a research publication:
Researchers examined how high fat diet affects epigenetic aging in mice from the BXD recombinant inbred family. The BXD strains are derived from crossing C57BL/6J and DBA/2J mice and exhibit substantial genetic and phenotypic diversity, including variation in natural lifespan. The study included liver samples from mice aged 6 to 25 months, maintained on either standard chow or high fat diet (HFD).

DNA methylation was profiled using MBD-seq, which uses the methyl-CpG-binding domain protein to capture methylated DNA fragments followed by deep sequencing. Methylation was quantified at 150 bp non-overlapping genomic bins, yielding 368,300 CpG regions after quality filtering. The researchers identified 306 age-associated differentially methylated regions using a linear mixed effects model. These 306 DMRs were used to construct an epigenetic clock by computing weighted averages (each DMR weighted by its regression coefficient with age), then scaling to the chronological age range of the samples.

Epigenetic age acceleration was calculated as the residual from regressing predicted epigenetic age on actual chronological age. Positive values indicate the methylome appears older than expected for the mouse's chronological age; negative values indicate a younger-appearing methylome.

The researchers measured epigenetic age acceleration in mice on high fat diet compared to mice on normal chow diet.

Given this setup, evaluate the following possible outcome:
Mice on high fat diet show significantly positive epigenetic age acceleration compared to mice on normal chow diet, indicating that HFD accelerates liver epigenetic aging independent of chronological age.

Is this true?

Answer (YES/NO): YES